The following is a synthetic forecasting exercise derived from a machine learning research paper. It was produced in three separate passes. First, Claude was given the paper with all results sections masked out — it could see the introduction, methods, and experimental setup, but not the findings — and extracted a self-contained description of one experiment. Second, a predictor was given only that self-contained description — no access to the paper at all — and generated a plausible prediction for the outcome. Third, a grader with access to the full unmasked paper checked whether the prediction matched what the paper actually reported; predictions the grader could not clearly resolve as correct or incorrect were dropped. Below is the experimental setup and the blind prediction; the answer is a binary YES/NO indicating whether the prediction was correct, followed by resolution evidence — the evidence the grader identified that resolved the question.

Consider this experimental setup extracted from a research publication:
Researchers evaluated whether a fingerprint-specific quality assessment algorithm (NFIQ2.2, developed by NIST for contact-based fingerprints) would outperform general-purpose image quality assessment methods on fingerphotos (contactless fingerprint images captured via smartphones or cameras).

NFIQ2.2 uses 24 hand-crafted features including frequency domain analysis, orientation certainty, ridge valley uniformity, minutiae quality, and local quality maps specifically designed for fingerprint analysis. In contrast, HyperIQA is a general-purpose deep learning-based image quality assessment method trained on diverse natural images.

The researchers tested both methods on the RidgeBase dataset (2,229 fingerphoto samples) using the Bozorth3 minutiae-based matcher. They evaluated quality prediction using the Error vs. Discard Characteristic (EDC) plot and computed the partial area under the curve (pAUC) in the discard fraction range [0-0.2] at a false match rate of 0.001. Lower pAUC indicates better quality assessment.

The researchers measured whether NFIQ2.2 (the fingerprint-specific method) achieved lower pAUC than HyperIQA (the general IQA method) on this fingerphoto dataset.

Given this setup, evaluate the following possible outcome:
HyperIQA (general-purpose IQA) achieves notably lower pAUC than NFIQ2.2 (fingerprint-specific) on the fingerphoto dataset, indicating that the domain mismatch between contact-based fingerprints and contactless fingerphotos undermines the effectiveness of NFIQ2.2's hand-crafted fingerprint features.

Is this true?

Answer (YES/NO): NO